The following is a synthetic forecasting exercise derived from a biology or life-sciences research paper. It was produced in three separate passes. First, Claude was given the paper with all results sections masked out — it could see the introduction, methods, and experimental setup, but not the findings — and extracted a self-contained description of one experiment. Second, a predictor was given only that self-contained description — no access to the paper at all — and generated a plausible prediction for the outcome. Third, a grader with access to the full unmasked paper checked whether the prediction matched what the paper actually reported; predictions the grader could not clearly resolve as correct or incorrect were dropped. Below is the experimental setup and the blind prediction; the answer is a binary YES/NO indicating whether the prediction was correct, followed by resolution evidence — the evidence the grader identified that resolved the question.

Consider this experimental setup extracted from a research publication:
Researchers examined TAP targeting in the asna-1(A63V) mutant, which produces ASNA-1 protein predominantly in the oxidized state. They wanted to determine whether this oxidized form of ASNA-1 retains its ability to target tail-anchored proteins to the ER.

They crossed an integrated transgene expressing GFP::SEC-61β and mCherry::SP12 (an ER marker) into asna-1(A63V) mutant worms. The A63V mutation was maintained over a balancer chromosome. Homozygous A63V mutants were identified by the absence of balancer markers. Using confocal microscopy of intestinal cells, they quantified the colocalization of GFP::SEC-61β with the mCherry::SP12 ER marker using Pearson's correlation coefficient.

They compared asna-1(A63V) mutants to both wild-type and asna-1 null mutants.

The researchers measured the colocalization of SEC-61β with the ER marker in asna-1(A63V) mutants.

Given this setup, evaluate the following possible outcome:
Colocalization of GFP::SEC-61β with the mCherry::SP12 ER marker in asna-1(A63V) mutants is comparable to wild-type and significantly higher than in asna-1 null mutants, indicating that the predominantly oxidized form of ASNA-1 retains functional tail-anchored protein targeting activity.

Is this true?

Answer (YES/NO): YES